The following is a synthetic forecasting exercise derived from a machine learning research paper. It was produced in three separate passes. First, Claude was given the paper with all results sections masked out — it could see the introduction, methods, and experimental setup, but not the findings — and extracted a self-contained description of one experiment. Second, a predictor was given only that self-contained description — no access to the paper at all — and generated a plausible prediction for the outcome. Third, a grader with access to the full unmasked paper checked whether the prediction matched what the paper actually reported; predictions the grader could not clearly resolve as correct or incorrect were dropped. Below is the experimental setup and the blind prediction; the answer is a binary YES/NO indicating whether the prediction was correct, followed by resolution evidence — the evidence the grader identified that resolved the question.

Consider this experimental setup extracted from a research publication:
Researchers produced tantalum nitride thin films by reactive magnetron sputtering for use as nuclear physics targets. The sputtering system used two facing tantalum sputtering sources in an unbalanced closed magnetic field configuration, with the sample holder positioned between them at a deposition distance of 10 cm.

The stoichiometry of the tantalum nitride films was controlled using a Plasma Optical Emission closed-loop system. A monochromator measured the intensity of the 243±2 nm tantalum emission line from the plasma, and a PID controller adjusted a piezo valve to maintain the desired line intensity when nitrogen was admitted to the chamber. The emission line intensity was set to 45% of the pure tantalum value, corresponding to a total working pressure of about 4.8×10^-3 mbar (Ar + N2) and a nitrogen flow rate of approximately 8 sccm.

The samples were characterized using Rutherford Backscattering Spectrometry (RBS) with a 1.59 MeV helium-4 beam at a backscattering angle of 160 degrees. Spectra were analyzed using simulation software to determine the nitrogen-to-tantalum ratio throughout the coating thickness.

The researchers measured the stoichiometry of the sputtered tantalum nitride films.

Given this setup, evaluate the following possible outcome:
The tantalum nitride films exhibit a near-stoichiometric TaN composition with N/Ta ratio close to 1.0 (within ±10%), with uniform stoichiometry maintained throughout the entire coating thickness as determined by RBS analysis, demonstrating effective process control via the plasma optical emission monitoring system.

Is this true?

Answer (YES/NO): YES